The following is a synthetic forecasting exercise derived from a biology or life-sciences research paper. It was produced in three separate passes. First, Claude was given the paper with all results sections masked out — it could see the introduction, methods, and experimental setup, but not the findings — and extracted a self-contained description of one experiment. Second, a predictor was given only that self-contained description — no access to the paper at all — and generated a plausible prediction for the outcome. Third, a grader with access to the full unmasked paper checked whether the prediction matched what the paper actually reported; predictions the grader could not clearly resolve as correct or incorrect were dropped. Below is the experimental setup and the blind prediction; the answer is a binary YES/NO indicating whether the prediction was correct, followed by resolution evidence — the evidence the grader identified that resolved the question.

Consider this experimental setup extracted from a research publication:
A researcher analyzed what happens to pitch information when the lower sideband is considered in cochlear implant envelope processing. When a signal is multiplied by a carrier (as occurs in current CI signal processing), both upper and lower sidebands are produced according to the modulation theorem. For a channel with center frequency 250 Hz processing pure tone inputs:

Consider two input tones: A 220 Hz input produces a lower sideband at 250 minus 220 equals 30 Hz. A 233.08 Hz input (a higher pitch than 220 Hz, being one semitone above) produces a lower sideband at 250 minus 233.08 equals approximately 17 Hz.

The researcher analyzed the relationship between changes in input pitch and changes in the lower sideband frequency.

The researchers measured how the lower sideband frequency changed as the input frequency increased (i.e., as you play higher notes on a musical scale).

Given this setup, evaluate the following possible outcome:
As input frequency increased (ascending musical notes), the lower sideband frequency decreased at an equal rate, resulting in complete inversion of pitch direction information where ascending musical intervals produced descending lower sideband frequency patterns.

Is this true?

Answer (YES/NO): YES